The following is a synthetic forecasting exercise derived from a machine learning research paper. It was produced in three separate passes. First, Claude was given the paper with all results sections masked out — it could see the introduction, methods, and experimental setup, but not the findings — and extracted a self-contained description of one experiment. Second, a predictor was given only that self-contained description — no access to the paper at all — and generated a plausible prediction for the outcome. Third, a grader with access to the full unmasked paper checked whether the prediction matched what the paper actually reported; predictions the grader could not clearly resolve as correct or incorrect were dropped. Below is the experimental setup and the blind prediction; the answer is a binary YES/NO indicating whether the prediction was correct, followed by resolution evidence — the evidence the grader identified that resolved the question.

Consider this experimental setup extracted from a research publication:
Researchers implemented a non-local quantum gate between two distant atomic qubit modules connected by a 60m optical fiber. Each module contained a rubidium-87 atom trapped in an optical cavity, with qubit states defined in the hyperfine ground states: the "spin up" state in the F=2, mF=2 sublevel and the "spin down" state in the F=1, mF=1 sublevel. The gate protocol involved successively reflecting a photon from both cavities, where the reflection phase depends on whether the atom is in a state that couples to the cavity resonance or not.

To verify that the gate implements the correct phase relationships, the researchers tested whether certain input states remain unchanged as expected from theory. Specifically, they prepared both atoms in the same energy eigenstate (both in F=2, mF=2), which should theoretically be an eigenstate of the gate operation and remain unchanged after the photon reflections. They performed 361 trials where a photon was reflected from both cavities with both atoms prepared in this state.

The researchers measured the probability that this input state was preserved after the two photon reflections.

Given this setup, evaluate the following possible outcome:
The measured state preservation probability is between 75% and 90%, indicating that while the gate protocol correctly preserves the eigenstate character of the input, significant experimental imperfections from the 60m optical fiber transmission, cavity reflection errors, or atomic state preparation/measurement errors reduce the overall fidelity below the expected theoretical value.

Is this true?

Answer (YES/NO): NO